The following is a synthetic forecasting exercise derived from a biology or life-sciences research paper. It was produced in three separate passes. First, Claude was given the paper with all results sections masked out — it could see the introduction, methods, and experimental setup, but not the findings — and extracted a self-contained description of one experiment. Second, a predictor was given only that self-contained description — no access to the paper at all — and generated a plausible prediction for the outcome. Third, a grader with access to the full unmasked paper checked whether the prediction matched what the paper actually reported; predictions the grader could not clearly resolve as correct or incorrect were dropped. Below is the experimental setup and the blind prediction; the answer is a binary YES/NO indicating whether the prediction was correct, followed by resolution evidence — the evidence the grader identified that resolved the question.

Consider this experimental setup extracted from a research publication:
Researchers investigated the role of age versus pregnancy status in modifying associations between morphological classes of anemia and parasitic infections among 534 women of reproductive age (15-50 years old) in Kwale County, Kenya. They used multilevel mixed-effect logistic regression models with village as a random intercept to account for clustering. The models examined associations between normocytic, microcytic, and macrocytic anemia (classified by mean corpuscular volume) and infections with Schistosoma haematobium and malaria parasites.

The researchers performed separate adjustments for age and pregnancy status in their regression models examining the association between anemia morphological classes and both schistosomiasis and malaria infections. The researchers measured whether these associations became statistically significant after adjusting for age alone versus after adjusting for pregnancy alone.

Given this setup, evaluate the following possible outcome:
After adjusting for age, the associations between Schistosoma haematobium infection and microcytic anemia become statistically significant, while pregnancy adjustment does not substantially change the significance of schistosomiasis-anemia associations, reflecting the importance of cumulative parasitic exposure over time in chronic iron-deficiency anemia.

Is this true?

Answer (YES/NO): NO